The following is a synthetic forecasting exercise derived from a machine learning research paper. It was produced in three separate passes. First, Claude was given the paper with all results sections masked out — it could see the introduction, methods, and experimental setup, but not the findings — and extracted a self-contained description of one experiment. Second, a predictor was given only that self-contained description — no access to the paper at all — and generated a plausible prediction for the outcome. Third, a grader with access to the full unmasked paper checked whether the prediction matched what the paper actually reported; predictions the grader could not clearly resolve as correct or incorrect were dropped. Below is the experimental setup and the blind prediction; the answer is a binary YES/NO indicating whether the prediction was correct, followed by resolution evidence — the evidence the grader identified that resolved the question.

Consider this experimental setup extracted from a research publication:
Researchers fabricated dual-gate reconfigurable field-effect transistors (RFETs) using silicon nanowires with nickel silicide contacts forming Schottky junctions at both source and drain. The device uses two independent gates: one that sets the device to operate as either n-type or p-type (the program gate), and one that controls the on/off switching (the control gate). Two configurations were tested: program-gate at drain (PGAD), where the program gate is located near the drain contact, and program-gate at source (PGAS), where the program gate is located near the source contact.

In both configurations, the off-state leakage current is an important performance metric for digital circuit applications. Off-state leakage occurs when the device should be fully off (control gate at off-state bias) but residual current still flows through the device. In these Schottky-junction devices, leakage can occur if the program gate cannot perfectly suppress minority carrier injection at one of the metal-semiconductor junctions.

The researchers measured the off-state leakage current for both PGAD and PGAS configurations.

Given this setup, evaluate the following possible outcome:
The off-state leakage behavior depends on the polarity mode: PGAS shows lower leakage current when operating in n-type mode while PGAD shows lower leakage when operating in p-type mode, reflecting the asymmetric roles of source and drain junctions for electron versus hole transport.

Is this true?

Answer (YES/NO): NO